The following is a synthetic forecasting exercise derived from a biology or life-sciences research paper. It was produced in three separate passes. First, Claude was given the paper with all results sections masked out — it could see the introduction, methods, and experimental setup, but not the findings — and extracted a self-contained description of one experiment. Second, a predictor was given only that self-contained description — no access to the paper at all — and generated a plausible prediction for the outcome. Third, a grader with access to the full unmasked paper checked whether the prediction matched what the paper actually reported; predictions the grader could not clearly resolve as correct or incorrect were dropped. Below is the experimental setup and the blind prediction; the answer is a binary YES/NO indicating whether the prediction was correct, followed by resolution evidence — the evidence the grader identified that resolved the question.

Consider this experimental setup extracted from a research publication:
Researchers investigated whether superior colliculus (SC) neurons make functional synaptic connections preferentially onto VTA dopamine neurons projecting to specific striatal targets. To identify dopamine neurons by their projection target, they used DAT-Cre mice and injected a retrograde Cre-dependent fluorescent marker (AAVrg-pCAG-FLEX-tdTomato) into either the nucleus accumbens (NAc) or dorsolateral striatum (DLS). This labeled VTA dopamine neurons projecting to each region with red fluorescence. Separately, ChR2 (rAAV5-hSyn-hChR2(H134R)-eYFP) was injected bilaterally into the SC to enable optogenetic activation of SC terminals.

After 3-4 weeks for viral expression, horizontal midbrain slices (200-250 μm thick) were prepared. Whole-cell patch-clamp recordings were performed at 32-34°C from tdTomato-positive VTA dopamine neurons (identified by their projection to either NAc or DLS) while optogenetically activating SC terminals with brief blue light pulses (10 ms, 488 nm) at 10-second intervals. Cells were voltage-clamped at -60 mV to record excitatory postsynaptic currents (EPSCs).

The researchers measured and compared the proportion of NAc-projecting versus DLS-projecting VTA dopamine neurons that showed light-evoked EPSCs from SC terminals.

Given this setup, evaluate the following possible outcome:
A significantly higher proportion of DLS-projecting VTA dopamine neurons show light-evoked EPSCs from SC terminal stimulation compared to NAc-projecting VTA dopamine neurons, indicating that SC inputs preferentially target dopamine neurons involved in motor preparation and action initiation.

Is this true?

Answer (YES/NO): YES